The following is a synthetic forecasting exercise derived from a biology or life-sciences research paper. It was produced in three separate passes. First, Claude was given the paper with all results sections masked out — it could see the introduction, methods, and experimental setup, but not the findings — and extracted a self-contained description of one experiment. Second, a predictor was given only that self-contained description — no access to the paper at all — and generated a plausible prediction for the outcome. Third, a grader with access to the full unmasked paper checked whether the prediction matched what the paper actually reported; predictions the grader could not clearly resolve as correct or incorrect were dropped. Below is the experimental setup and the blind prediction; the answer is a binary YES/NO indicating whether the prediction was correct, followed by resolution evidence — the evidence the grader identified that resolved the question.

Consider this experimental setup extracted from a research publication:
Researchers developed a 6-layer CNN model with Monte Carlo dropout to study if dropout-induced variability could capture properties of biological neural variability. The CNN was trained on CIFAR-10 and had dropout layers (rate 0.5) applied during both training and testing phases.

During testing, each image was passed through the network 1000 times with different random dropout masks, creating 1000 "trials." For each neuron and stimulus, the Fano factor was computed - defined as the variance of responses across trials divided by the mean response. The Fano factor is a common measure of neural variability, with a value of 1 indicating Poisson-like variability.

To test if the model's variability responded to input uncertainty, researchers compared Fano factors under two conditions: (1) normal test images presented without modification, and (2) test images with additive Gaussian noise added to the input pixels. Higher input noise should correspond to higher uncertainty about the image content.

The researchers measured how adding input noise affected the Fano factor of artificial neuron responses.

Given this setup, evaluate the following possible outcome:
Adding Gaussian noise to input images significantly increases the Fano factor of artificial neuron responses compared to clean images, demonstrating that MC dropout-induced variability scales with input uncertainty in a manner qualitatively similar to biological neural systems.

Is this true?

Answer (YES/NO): YES